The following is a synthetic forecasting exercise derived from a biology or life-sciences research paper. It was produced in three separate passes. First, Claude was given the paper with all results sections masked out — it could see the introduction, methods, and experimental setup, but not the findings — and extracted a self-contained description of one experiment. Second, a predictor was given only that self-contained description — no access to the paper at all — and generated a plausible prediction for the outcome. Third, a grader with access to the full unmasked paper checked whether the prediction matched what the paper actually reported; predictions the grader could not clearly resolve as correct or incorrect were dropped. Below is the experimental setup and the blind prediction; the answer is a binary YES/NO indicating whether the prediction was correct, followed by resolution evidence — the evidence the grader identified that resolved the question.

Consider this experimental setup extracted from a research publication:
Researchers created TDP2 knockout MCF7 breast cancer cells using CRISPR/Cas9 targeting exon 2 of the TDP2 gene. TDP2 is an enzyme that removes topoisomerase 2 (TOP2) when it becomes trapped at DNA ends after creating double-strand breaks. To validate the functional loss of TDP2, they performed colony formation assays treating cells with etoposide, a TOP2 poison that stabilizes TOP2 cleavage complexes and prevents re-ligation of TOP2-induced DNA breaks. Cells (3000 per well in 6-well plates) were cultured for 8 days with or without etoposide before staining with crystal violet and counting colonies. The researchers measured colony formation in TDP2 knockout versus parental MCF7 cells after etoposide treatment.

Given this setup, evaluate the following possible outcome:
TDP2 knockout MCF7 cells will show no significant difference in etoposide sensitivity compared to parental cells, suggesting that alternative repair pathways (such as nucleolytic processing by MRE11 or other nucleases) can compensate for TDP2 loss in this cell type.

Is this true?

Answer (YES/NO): NO